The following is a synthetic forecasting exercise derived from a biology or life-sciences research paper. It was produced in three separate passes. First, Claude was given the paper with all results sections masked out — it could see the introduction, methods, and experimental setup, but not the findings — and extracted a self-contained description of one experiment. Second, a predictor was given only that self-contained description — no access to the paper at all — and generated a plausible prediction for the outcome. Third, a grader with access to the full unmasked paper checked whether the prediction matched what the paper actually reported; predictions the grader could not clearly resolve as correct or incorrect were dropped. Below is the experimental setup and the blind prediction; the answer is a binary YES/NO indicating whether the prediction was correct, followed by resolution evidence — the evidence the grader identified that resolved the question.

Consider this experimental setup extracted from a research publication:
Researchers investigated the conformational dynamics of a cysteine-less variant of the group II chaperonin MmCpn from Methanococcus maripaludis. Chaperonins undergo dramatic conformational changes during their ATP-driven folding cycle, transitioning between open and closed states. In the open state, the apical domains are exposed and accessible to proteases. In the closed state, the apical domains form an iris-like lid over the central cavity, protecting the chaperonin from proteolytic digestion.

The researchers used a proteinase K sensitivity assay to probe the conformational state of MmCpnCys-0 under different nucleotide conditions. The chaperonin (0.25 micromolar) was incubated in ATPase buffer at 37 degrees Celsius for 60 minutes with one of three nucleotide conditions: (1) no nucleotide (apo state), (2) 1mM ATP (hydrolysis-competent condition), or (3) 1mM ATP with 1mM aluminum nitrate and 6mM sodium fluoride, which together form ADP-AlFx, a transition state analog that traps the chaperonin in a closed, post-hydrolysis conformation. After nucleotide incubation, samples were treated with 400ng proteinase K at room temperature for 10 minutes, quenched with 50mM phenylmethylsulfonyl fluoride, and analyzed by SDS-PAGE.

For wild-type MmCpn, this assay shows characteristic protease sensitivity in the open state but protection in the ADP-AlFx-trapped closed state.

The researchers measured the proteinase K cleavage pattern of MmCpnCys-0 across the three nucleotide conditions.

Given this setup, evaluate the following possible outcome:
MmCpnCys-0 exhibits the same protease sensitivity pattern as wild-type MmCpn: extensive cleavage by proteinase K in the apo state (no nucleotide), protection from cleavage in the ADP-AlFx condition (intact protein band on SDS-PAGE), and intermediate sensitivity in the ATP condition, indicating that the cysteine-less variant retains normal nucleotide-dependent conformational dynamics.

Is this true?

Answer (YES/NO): NO